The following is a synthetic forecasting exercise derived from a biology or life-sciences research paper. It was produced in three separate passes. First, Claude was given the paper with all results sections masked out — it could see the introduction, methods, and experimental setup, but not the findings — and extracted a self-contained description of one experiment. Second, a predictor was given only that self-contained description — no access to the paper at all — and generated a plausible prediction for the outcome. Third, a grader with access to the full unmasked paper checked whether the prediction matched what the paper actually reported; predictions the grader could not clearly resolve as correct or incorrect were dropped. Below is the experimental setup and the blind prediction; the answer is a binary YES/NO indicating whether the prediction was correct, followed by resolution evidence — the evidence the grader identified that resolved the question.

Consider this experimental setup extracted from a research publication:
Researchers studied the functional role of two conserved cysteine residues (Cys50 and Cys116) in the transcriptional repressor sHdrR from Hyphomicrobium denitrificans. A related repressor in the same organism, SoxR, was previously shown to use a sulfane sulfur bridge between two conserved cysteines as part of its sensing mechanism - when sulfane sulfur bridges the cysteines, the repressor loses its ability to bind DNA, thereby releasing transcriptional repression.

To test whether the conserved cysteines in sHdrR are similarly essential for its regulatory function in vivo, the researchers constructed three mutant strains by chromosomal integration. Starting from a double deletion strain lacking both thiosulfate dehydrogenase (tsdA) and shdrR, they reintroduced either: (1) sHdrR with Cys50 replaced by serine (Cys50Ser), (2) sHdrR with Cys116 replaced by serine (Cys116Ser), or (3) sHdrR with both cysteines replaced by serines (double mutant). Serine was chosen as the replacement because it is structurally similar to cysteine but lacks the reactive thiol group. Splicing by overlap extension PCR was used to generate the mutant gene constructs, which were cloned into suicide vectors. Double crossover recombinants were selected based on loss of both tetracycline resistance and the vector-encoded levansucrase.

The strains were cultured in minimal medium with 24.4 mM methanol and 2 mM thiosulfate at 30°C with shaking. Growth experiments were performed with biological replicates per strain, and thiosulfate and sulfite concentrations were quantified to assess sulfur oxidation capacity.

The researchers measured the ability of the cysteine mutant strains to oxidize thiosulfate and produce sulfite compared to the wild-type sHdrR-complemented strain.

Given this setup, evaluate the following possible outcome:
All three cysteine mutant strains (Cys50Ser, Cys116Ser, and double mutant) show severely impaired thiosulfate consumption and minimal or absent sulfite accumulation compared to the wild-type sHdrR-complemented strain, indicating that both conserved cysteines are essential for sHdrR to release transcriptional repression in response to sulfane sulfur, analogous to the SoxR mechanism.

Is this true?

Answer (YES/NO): NO